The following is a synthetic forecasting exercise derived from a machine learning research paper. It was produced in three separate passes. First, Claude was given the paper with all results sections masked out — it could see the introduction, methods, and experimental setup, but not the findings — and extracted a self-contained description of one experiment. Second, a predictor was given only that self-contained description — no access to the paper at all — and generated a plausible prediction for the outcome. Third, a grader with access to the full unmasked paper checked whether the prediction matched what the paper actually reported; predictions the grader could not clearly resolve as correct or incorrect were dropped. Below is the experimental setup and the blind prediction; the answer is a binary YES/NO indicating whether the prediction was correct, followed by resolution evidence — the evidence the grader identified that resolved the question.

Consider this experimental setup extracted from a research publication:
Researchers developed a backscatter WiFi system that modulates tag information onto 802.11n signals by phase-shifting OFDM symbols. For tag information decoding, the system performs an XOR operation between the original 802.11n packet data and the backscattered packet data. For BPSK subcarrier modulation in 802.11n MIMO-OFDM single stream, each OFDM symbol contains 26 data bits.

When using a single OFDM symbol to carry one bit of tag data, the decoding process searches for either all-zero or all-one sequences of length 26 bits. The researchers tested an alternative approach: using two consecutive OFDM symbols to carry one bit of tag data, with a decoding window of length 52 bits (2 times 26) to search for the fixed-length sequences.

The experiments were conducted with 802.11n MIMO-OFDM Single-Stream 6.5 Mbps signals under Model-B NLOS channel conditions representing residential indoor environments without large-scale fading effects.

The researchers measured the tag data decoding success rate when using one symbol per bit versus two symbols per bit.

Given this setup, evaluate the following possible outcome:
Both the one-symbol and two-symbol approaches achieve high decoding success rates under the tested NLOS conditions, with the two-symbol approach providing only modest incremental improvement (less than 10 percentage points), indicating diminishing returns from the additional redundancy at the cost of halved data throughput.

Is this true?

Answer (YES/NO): NO